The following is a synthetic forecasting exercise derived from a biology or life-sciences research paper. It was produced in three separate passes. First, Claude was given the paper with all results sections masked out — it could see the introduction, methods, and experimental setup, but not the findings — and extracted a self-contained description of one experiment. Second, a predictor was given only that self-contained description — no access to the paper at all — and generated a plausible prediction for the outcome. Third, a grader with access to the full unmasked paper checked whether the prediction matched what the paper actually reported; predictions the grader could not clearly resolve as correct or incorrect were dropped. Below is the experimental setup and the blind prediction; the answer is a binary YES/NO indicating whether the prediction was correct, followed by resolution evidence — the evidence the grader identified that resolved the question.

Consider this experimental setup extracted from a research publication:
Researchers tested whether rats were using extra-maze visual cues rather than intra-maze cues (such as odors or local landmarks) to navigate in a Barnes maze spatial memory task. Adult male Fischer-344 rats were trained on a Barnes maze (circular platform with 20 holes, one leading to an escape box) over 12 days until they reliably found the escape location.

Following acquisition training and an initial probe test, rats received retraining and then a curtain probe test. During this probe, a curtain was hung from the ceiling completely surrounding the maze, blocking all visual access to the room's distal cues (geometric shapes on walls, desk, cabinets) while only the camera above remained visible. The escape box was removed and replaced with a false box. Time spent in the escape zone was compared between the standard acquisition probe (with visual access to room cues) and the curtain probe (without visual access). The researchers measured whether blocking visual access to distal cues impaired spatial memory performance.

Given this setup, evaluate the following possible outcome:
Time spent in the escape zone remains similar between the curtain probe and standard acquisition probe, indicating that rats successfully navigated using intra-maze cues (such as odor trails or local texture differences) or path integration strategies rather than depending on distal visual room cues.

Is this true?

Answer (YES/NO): NO